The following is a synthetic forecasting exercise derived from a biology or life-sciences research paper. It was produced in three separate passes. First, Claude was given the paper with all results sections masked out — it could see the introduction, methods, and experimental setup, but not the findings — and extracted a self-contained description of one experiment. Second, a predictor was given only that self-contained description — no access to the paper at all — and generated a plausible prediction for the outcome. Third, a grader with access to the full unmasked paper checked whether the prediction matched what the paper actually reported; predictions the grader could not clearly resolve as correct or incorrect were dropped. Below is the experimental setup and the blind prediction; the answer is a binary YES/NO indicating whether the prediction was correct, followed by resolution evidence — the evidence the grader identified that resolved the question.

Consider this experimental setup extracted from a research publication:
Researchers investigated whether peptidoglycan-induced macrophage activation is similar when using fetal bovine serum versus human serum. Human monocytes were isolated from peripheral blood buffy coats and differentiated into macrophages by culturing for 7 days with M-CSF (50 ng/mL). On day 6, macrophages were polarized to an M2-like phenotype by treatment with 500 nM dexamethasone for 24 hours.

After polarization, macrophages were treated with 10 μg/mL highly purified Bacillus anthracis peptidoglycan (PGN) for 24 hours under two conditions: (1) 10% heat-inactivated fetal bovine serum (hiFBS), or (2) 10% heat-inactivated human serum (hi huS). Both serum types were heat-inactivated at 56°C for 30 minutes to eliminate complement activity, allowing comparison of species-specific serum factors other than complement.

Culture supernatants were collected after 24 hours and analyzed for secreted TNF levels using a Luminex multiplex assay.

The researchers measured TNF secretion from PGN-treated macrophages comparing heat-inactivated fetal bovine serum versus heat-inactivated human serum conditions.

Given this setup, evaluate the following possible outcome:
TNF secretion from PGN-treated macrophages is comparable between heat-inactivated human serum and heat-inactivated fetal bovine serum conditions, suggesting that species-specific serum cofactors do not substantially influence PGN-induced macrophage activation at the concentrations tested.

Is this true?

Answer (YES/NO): NO